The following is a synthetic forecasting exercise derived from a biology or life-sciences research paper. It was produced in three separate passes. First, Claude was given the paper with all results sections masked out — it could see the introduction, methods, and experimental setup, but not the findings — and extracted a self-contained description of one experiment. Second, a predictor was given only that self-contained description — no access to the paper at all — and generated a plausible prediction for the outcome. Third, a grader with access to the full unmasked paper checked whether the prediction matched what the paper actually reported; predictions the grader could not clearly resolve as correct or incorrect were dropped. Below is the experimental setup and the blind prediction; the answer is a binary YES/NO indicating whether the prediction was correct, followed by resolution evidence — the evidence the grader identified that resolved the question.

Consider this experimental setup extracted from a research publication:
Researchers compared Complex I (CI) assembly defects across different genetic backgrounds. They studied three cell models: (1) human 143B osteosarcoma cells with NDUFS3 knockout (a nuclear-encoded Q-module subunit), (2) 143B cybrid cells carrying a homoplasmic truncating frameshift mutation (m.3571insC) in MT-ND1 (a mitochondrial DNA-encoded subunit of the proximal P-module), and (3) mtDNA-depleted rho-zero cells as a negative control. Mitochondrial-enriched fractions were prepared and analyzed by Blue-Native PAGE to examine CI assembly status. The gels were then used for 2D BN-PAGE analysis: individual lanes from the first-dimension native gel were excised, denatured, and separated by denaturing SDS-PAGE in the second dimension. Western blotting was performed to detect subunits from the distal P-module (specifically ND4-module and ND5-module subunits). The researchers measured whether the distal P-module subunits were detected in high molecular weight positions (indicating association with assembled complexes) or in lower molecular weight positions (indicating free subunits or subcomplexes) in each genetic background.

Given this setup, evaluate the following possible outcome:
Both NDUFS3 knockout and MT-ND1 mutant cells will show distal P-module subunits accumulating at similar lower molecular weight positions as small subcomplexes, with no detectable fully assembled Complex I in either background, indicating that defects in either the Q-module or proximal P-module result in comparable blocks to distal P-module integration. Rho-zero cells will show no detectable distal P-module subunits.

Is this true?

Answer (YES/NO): NO